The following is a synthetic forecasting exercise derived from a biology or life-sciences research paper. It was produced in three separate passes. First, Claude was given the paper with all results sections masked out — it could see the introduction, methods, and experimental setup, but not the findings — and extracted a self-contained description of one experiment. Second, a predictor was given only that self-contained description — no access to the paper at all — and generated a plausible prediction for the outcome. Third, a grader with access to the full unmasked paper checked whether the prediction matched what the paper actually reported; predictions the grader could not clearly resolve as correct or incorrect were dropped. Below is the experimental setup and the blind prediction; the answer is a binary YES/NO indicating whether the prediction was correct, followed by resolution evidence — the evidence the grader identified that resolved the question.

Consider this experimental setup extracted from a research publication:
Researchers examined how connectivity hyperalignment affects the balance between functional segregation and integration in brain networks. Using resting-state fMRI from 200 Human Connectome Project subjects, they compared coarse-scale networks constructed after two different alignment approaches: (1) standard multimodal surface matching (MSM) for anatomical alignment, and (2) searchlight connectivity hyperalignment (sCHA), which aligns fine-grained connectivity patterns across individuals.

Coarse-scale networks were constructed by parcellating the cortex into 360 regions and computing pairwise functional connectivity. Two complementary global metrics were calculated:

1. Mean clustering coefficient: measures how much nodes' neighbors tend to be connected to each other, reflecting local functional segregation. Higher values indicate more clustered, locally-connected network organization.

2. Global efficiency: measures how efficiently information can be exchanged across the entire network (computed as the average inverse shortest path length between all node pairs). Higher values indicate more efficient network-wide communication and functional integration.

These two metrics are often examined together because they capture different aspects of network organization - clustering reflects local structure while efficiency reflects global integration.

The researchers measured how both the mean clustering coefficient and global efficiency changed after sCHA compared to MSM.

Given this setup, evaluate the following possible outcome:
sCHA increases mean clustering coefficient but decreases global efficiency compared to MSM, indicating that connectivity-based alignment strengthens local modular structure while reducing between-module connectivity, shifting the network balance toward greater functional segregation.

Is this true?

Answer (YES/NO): YES